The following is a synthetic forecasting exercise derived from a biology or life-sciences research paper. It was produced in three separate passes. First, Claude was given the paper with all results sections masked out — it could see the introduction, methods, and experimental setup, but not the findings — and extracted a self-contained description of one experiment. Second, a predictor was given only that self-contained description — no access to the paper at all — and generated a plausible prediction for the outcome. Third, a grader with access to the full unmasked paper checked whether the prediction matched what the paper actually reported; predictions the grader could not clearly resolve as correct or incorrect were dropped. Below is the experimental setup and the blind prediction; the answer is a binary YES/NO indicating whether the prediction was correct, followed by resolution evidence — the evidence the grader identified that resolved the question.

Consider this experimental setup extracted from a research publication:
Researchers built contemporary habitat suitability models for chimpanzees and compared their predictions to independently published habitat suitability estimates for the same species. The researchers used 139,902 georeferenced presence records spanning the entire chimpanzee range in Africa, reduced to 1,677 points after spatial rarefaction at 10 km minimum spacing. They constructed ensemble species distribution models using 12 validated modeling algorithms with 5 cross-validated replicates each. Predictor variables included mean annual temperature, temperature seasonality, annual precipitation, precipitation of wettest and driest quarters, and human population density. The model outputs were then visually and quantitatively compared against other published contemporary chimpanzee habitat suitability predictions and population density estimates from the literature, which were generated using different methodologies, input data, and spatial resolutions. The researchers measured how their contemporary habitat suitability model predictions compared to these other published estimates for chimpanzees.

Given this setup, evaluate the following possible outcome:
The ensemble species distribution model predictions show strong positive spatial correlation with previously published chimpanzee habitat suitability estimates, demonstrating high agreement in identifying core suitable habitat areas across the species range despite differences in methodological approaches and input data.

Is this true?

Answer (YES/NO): NO